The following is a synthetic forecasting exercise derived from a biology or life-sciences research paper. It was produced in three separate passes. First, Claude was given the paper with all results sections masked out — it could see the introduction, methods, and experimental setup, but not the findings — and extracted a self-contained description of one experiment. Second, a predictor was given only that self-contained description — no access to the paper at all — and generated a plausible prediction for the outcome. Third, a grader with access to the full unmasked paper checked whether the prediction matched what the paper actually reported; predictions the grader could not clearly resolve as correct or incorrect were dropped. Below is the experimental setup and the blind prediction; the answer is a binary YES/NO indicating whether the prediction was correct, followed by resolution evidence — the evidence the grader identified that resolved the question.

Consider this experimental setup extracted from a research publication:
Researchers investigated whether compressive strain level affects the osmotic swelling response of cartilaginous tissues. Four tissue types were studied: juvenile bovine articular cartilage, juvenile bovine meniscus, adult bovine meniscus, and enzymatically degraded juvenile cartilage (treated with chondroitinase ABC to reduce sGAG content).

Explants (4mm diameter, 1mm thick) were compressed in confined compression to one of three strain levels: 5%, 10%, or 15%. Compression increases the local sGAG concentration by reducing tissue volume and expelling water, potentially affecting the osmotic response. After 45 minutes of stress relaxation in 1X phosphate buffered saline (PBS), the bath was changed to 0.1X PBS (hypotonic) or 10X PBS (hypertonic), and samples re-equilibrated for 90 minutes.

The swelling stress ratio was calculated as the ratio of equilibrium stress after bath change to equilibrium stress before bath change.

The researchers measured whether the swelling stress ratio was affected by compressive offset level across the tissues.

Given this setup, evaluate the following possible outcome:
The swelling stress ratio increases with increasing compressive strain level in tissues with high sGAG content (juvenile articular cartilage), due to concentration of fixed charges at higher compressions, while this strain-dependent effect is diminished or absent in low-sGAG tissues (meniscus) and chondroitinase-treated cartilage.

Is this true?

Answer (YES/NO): NO